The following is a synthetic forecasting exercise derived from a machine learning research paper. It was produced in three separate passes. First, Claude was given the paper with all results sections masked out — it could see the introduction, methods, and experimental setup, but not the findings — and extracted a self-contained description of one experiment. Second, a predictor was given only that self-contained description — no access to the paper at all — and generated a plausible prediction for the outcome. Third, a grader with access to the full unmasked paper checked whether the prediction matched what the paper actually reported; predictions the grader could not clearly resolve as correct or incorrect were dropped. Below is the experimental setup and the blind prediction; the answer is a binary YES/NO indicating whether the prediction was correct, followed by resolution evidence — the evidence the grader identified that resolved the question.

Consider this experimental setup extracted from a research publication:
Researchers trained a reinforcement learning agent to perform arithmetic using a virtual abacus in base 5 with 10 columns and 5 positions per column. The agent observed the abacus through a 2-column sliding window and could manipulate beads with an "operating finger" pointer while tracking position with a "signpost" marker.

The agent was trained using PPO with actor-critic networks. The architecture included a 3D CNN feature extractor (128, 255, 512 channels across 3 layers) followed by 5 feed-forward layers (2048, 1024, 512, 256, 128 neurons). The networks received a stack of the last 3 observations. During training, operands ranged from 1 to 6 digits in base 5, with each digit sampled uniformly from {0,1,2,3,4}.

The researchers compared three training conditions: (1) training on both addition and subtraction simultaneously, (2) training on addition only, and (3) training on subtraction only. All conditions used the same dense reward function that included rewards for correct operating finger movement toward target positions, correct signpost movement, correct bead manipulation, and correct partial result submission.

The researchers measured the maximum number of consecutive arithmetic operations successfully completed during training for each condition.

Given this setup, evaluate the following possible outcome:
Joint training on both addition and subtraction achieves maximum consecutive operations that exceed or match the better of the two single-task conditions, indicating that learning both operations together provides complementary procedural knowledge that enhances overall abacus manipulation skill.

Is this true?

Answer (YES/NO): NO